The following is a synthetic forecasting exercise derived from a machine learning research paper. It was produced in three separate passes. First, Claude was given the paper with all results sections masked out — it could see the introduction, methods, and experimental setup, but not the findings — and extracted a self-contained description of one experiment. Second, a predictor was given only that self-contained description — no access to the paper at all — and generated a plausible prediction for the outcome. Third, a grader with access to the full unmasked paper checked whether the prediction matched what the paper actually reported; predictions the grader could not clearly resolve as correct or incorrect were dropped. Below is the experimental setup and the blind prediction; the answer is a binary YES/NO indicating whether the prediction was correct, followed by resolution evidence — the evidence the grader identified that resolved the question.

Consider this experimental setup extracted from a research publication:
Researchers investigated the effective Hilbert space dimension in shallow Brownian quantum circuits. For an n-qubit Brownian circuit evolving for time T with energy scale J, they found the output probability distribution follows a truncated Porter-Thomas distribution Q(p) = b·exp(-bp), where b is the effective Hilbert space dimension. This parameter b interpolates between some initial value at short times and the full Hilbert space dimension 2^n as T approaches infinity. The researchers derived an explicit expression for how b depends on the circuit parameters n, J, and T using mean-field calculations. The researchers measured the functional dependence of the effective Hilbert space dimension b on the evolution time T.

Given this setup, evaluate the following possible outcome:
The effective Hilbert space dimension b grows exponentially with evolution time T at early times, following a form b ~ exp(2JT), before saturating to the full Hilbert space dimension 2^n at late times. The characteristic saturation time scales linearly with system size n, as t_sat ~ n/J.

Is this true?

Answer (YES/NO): NO